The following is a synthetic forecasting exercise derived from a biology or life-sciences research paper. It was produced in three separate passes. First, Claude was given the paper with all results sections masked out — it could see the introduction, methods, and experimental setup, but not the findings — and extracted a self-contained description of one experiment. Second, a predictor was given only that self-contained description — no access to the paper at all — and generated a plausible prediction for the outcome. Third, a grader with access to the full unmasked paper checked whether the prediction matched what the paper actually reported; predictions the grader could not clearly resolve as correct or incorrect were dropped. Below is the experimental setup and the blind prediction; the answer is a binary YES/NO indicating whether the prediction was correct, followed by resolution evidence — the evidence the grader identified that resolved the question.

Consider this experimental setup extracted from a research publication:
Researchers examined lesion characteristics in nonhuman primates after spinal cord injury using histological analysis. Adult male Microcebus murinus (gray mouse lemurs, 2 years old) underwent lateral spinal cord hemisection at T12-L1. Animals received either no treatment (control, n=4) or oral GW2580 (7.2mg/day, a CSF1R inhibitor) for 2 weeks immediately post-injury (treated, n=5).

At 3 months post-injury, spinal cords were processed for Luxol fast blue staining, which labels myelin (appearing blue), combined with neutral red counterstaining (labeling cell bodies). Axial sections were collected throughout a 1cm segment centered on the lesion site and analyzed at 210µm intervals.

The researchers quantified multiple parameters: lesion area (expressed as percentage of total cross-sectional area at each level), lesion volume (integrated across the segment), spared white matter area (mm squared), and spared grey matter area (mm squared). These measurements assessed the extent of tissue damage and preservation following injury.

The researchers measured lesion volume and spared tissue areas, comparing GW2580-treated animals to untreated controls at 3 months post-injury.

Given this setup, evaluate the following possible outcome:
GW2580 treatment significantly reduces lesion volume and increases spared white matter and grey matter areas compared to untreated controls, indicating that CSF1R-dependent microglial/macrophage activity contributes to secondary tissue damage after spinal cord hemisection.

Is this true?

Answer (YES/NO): NO